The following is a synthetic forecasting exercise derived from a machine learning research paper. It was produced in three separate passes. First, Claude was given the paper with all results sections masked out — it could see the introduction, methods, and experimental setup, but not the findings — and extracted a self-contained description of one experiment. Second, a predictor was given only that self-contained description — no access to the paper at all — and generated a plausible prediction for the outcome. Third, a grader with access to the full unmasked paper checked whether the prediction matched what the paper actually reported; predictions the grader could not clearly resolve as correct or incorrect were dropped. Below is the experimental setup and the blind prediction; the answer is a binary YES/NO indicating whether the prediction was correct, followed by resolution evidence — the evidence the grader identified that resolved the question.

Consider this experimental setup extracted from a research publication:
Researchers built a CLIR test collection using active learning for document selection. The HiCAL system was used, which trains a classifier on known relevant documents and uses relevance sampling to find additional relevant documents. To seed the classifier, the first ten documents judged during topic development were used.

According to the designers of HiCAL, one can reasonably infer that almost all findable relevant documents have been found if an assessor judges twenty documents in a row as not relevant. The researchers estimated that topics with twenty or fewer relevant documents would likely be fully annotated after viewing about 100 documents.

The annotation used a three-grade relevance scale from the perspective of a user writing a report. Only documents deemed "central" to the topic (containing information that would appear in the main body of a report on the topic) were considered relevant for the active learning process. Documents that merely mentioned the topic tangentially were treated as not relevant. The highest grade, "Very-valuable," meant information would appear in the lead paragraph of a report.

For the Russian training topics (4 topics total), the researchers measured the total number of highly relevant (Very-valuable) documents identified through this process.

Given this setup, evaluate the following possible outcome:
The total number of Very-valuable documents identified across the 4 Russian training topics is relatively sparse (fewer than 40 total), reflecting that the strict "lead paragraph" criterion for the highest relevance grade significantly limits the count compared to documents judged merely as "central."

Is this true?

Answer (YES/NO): YES